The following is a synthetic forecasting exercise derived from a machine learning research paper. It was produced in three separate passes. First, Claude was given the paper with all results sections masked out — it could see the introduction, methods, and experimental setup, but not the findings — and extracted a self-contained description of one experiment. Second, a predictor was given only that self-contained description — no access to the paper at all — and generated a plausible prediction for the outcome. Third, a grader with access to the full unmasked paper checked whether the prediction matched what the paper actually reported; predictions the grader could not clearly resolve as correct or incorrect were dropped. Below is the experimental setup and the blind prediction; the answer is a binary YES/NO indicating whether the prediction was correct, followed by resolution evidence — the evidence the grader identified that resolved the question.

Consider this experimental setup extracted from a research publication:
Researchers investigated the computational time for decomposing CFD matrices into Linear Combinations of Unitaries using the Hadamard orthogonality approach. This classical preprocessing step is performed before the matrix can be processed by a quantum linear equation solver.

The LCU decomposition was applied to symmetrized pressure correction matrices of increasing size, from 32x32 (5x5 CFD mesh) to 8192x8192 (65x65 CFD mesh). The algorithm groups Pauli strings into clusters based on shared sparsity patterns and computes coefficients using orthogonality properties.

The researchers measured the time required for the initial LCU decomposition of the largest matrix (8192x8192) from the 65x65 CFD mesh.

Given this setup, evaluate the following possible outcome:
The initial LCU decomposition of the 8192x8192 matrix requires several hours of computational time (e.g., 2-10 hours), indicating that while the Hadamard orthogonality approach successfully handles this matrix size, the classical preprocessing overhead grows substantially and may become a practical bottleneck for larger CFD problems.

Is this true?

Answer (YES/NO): NO